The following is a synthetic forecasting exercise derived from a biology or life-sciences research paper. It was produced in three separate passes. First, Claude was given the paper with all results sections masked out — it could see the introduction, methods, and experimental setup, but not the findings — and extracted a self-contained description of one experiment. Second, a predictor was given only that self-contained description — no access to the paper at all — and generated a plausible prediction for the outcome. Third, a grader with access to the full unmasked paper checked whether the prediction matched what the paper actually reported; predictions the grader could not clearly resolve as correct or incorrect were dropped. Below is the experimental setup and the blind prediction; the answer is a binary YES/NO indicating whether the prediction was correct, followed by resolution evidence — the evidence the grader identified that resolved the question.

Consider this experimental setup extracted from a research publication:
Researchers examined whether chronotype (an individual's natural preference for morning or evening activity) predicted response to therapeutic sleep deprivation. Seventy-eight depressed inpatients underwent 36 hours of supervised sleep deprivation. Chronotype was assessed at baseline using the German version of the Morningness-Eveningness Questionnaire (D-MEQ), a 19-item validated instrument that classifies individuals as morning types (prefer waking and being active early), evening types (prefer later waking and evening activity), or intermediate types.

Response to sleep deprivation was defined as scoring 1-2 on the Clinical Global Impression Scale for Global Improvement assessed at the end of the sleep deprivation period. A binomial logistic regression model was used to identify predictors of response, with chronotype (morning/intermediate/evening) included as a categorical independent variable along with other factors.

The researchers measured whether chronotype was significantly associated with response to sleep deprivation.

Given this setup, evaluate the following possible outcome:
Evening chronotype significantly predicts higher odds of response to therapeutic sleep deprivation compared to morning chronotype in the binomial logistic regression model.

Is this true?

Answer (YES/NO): NO